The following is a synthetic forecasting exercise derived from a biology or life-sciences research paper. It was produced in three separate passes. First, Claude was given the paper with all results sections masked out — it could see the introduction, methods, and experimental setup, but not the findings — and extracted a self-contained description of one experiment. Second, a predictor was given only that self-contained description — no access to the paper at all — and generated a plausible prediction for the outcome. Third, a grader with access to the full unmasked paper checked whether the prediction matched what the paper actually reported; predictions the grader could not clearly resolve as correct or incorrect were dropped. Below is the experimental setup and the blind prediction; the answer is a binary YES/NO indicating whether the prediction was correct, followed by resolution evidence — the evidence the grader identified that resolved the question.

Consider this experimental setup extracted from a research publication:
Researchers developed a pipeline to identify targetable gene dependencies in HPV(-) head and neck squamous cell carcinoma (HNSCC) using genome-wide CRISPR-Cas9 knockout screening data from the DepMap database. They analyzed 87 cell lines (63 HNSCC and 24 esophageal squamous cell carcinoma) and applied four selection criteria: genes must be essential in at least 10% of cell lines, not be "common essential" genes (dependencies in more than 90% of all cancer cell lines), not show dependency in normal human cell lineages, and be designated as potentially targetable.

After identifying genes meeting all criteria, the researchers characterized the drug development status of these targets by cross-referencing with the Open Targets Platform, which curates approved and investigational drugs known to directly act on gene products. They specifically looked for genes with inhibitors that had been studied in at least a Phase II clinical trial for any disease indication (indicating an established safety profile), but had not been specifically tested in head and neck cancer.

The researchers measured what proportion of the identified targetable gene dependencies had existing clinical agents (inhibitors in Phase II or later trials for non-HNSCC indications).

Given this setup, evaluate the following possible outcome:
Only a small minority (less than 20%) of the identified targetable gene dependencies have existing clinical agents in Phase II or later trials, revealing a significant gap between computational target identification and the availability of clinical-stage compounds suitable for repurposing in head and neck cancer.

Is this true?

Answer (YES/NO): YES